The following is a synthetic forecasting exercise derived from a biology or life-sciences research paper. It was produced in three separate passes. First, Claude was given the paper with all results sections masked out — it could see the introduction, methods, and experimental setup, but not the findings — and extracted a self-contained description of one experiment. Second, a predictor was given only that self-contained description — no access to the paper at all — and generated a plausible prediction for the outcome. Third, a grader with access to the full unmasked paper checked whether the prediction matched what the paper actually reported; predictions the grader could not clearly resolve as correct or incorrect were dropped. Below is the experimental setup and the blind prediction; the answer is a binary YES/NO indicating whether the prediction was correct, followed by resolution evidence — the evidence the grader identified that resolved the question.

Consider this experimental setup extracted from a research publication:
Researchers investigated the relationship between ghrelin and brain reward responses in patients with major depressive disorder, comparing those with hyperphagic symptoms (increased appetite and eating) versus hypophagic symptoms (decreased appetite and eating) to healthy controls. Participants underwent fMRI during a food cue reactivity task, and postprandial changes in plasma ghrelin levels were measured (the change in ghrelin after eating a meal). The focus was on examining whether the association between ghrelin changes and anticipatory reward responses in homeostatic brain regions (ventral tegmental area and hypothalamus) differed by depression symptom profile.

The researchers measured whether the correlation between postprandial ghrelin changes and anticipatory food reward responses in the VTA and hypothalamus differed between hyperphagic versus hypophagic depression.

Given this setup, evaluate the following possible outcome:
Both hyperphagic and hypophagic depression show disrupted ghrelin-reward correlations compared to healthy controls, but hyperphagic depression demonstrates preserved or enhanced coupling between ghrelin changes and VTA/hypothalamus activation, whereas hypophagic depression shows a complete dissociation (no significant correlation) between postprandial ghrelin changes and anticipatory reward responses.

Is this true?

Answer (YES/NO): NO